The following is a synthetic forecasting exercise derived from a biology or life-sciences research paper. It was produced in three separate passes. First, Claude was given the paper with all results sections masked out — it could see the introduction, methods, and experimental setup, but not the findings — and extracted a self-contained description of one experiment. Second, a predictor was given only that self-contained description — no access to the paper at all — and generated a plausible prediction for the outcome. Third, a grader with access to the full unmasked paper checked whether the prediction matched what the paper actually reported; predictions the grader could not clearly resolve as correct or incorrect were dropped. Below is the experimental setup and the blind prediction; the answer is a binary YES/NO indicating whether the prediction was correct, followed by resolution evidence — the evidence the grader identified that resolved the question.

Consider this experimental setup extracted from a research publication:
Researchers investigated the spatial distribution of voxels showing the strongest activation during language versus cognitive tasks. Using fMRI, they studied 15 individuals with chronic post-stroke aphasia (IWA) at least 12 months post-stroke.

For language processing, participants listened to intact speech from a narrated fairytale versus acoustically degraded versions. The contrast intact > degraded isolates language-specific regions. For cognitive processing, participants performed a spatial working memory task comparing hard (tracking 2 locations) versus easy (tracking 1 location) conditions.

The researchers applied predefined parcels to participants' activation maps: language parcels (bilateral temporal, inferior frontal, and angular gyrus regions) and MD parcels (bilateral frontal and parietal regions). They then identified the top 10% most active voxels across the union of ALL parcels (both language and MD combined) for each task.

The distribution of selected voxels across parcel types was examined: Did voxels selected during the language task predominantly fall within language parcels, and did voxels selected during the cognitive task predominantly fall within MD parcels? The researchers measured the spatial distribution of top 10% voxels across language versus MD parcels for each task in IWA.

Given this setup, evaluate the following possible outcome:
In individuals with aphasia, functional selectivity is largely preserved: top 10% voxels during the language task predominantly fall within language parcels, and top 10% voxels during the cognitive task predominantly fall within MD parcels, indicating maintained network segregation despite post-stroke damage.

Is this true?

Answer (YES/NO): YES